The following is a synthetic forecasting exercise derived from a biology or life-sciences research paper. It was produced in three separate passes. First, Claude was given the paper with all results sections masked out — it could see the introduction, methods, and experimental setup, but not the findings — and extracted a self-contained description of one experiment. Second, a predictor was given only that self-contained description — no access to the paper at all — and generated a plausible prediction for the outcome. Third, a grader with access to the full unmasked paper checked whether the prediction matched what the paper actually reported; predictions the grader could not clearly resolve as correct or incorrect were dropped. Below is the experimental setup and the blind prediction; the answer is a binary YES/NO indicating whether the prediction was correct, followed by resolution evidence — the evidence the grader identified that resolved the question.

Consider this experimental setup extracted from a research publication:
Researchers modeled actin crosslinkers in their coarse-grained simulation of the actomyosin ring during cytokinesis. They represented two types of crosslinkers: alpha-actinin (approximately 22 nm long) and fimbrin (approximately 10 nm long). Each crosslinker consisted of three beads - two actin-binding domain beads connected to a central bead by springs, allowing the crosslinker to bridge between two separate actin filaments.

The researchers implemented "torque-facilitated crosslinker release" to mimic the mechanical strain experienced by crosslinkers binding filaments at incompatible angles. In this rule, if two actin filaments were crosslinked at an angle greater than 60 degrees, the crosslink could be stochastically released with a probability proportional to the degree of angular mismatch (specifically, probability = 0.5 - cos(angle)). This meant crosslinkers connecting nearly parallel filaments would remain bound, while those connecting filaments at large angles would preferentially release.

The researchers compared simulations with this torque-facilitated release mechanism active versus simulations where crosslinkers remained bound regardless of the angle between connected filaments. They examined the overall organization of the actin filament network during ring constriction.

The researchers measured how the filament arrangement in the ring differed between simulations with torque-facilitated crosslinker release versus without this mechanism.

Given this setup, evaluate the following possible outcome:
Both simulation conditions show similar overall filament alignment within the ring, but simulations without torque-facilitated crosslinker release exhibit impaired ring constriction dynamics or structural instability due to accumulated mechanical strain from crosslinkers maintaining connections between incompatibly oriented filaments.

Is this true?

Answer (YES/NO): NO